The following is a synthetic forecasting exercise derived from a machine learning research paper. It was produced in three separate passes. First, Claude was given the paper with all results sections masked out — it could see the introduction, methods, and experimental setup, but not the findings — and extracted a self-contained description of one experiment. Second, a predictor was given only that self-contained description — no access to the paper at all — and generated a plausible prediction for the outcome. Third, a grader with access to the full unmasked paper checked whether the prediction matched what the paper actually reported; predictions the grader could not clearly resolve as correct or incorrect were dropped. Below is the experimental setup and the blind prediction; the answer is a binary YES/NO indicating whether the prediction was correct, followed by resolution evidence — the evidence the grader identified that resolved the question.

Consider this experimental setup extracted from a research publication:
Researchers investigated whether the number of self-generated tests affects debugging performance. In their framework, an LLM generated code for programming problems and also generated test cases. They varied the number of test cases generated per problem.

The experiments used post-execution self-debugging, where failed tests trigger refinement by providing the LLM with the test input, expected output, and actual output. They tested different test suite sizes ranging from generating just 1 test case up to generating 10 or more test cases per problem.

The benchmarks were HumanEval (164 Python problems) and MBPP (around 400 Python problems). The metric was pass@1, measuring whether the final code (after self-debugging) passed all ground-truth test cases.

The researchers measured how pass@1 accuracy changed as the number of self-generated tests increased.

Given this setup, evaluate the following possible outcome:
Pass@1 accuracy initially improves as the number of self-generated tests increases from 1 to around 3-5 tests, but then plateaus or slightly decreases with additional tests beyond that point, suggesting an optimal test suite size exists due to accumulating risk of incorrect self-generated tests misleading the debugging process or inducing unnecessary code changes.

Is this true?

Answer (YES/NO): NO